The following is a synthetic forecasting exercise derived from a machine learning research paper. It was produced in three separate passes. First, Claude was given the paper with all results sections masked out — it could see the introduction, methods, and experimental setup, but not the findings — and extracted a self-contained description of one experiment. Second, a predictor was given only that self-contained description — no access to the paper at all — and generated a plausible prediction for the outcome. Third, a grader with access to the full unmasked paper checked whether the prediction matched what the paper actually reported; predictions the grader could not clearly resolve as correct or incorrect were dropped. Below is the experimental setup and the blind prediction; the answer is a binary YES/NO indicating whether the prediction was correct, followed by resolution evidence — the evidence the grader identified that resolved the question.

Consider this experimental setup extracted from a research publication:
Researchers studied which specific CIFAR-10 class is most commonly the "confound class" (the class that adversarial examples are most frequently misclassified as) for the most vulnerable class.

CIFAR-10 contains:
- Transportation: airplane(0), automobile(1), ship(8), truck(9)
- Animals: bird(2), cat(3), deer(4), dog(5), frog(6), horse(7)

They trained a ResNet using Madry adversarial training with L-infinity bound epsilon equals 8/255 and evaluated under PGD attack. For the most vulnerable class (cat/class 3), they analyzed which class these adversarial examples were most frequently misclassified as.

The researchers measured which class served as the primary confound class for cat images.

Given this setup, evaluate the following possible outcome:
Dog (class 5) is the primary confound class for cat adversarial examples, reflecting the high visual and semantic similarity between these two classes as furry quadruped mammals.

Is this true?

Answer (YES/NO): YES